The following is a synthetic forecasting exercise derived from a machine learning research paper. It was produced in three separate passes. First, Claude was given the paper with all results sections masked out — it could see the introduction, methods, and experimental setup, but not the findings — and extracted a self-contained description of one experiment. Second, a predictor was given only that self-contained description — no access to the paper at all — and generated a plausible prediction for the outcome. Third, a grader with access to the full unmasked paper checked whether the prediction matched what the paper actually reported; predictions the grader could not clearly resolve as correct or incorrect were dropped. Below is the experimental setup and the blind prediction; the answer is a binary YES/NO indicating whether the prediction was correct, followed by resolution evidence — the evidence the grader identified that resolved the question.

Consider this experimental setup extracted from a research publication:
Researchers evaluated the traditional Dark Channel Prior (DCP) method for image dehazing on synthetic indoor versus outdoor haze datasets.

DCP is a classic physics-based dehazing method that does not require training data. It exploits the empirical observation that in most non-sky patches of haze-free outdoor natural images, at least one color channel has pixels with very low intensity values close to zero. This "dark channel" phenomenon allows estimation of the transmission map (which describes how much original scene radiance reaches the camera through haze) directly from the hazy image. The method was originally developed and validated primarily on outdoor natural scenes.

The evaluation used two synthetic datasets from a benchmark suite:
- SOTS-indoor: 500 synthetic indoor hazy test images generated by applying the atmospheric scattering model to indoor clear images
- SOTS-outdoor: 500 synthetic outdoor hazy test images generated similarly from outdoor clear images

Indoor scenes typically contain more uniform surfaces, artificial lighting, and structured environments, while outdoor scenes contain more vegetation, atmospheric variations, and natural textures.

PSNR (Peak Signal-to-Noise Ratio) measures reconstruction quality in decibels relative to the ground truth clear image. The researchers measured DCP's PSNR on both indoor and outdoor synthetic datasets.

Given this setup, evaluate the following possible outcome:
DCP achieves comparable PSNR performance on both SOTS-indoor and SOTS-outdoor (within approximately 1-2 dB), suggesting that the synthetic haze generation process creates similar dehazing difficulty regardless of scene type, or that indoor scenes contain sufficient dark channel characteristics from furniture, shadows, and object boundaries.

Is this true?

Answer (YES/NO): NO